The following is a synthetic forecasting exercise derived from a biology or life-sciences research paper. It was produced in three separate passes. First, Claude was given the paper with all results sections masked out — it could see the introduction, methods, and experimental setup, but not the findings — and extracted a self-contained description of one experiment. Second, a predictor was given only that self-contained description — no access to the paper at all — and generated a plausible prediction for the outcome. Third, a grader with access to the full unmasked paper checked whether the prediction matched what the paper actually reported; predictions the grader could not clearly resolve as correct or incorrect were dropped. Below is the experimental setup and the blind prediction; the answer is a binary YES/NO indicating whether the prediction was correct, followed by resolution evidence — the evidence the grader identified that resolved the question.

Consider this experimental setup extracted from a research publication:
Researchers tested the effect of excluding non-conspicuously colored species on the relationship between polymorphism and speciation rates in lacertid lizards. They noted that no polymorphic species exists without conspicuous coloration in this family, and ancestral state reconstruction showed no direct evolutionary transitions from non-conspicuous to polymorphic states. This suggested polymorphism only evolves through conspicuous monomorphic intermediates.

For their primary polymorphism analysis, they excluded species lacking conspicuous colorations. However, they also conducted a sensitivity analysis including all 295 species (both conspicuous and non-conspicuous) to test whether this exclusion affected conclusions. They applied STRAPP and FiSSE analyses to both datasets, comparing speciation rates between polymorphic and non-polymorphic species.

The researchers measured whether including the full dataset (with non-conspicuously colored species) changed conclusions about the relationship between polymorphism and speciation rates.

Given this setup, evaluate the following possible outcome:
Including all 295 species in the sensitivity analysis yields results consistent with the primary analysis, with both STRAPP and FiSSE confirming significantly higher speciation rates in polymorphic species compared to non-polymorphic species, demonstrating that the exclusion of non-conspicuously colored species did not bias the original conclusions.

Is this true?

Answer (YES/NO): NO